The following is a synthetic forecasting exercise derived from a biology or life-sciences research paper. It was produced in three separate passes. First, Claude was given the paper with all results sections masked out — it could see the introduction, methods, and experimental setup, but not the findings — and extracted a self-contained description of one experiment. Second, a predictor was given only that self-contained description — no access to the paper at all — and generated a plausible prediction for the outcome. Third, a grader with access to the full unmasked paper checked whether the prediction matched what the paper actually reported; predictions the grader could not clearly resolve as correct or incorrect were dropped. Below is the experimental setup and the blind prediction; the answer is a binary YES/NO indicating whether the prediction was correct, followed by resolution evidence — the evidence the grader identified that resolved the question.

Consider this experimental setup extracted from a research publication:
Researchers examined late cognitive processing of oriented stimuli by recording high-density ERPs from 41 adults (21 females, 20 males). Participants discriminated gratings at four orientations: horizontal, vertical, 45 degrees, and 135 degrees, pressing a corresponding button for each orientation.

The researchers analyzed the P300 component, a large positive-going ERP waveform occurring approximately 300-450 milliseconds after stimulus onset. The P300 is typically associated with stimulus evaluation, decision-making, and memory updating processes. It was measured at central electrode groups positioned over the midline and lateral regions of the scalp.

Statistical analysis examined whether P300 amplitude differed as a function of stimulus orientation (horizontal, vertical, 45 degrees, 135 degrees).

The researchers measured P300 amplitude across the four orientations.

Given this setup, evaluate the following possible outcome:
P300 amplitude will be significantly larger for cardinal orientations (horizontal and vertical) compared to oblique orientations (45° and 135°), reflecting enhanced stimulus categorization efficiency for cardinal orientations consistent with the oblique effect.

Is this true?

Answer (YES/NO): YES